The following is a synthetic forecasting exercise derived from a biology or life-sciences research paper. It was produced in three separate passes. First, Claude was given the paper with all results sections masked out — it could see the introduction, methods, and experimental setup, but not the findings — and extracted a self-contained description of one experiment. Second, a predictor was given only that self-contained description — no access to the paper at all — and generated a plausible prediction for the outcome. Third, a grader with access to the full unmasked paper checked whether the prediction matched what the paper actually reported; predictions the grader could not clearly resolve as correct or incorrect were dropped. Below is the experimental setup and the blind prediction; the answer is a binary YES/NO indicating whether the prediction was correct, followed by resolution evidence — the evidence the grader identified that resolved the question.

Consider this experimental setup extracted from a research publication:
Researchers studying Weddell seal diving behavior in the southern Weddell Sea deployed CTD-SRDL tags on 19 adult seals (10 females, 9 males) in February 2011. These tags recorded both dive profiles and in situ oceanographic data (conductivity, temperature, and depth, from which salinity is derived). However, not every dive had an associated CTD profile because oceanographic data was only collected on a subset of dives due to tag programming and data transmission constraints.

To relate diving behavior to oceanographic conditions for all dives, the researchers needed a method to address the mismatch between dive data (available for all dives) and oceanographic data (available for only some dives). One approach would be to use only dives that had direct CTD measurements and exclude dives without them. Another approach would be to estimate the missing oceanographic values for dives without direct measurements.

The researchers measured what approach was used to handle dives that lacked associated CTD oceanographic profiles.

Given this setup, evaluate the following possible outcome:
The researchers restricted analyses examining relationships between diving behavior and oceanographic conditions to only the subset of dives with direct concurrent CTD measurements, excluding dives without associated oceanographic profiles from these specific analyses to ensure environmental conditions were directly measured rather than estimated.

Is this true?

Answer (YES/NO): NO